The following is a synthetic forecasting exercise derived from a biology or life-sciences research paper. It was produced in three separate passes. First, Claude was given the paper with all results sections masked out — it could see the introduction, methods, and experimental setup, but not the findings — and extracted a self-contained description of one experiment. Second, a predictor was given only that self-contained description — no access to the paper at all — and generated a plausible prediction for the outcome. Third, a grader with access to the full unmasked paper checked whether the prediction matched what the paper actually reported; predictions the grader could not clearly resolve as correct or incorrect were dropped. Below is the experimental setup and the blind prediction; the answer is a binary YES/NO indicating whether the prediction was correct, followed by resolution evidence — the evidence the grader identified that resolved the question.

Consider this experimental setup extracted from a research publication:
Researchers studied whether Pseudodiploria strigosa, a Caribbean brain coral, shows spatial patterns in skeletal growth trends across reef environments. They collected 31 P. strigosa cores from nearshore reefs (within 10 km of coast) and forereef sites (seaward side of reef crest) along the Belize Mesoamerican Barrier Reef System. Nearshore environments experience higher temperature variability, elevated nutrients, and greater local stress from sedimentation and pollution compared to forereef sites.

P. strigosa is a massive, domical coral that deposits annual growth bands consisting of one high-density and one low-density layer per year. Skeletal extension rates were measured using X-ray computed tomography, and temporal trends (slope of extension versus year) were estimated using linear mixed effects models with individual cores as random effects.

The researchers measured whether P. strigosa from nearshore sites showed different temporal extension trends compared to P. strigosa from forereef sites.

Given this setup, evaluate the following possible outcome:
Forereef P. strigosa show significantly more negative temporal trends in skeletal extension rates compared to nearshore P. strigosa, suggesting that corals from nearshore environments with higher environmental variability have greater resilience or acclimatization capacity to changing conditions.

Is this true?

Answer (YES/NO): NO